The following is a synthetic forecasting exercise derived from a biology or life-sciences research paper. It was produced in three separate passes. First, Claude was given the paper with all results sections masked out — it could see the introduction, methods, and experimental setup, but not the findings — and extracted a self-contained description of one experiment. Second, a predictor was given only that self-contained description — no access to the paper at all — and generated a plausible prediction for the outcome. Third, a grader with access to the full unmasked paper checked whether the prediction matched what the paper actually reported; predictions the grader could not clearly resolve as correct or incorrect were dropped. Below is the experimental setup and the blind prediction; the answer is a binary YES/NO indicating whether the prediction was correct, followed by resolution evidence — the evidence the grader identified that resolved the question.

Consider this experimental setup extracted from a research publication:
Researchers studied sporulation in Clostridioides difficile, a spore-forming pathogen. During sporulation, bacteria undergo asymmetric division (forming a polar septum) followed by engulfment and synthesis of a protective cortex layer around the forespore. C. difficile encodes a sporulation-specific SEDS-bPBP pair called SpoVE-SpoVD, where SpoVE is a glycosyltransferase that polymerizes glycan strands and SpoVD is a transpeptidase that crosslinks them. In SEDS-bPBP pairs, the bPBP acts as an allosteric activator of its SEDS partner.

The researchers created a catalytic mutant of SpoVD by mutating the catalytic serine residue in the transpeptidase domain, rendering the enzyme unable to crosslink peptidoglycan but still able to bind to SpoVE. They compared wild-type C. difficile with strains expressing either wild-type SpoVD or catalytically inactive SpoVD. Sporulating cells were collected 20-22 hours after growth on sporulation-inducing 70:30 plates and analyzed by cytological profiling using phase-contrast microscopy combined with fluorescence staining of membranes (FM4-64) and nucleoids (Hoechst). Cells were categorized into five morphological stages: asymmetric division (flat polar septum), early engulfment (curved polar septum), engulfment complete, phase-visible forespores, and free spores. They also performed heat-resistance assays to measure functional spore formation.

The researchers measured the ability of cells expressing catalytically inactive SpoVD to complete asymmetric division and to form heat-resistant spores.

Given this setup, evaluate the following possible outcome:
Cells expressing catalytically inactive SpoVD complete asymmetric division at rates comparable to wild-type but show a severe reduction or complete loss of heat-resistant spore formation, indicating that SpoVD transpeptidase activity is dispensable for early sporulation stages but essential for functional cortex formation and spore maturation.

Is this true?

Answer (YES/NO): NO